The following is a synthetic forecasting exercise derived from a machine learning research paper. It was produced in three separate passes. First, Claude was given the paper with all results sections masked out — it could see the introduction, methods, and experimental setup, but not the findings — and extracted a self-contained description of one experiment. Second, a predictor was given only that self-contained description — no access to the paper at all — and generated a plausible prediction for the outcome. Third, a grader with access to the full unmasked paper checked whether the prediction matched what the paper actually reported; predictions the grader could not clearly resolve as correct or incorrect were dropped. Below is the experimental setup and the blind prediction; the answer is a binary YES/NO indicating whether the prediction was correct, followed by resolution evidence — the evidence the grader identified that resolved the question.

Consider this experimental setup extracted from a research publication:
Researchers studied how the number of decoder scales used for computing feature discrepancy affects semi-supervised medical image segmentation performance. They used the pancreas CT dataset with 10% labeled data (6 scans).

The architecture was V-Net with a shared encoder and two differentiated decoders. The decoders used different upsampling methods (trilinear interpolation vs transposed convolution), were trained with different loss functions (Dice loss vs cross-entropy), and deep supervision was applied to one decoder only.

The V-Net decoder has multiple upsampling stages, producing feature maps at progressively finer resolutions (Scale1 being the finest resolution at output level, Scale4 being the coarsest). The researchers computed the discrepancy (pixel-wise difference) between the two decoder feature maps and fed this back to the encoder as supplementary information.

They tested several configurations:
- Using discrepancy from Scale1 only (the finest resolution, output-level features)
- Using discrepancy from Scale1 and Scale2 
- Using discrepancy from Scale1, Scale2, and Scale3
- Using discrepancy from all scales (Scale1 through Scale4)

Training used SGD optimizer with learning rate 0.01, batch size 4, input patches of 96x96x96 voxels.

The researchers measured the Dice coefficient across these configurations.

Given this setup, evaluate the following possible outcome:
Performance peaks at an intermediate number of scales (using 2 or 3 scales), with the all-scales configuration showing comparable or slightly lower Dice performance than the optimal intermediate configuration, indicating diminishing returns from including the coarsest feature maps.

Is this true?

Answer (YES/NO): NO